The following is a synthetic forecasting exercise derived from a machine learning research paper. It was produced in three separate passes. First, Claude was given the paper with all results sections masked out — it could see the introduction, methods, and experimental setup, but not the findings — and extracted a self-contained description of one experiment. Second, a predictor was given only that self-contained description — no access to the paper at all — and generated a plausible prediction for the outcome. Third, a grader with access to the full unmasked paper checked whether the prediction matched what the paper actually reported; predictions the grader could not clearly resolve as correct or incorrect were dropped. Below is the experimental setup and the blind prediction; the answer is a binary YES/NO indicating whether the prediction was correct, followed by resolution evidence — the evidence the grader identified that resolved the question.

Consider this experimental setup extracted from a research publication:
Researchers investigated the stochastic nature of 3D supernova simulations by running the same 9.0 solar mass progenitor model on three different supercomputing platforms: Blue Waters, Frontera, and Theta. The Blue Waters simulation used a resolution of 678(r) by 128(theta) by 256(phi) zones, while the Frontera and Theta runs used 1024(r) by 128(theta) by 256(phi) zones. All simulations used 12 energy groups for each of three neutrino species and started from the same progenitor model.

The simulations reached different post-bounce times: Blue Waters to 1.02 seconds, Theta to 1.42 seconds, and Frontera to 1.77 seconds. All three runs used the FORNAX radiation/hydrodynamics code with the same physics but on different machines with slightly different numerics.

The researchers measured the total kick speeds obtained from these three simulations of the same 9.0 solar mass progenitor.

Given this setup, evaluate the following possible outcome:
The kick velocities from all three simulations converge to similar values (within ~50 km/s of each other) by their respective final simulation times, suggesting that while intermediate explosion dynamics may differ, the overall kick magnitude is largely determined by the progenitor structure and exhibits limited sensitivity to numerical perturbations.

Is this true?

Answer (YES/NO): NO